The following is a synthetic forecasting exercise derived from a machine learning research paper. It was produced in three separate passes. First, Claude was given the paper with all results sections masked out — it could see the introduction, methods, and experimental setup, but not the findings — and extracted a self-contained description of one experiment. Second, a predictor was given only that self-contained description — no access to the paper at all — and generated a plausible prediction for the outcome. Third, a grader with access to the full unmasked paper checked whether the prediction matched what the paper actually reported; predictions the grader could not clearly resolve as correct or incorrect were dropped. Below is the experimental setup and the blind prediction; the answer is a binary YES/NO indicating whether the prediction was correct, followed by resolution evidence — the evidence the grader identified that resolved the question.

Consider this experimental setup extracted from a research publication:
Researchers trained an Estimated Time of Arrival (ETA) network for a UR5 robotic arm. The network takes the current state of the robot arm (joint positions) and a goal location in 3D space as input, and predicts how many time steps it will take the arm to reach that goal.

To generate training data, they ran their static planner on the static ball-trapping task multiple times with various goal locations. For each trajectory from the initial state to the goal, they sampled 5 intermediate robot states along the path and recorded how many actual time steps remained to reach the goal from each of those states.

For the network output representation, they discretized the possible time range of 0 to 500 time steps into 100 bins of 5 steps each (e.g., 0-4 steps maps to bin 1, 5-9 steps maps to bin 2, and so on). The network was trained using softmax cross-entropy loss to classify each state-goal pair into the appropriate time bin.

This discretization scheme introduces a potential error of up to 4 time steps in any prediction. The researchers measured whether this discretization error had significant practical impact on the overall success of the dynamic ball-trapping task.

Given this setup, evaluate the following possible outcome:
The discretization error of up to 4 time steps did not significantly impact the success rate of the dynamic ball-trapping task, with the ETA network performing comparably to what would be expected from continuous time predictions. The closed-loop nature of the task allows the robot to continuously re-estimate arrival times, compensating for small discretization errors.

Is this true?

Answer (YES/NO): YES